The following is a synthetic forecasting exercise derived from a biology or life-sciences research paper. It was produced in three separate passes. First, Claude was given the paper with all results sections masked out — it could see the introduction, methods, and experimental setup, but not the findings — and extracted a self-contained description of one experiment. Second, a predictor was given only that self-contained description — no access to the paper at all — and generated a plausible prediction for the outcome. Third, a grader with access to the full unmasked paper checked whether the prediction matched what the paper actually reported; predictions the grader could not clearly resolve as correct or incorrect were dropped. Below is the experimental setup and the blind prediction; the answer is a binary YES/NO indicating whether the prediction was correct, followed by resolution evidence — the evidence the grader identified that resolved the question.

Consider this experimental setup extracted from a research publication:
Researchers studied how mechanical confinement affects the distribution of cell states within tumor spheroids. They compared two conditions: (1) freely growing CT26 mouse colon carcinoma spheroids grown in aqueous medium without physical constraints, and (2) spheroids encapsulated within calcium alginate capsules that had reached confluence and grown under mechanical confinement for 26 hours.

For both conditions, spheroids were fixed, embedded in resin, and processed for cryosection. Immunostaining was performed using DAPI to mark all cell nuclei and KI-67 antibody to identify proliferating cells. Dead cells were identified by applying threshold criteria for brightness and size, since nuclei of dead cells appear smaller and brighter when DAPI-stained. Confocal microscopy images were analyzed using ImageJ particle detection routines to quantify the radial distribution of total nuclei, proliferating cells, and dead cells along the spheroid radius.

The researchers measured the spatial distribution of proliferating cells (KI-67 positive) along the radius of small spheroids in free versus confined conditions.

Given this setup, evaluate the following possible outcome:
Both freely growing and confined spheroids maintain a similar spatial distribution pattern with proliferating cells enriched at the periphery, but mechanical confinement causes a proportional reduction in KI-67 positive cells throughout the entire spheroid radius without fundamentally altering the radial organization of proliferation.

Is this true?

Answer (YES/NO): NO